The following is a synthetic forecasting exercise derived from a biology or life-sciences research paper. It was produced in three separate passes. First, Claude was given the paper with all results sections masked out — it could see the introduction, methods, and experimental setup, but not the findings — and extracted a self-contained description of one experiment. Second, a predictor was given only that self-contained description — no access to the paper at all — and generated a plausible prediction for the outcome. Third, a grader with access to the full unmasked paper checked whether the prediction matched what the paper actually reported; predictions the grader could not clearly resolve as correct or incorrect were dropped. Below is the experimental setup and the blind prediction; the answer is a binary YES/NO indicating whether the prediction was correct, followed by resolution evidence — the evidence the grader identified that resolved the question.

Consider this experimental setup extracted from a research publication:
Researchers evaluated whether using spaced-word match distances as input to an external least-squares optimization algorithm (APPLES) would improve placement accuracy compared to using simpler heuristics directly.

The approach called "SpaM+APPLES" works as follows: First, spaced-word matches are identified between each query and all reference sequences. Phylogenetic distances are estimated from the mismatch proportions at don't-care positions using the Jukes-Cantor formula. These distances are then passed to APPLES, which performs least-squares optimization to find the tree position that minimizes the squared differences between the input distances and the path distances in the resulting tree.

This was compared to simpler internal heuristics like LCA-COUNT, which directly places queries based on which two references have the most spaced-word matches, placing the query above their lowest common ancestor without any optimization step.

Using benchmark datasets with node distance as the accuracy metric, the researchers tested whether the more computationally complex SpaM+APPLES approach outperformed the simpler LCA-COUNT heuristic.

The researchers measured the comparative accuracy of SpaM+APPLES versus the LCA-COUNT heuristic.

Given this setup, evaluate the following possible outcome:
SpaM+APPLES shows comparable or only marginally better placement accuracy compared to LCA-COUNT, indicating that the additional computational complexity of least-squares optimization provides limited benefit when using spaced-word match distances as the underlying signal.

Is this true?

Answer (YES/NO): NO